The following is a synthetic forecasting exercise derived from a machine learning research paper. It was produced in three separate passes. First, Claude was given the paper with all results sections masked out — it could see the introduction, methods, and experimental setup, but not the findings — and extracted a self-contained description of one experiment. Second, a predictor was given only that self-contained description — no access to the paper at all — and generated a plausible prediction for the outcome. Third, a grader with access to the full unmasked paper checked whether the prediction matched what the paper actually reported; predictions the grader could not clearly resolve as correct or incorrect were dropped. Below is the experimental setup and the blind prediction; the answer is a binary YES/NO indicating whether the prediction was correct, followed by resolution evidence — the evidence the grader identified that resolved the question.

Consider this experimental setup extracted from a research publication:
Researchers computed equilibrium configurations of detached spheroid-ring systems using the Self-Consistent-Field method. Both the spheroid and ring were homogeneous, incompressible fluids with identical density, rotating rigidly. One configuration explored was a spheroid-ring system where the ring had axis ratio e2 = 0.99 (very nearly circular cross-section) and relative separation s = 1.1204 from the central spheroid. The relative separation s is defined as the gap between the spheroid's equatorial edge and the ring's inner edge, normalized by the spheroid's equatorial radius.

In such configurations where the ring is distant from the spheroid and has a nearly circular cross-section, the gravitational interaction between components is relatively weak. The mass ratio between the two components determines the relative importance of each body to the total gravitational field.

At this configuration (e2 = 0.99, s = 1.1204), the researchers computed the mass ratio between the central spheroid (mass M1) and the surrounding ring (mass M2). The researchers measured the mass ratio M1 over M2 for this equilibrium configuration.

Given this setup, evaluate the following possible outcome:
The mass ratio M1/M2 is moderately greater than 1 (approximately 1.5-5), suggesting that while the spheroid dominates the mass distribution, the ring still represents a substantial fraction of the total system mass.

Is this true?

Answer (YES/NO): NO